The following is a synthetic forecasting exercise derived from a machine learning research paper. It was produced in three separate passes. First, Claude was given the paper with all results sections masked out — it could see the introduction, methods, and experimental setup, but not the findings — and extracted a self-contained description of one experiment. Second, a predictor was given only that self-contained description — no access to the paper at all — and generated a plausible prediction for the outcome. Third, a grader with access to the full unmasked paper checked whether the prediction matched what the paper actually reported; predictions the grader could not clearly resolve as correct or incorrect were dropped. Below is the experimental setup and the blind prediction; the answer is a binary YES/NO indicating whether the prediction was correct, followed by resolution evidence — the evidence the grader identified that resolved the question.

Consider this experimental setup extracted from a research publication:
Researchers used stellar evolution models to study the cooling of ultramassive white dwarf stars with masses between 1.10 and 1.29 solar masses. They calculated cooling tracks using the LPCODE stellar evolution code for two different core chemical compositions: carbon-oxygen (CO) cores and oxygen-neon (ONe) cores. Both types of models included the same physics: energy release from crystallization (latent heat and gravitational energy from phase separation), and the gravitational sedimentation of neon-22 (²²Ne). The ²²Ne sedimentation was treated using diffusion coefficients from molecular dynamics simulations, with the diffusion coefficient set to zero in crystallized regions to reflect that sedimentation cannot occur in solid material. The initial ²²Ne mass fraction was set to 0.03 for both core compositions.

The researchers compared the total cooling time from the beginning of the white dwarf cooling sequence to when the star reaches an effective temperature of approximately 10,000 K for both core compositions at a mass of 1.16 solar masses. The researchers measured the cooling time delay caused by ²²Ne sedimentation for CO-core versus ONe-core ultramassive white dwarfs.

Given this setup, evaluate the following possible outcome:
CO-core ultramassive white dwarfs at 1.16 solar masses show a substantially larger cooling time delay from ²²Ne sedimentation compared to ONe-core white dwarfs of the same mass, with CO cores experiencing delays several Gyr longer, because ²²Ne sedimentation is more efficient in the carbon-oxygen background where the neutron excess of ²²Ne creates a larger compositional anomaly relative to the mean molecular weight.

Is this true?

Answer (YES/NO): YES